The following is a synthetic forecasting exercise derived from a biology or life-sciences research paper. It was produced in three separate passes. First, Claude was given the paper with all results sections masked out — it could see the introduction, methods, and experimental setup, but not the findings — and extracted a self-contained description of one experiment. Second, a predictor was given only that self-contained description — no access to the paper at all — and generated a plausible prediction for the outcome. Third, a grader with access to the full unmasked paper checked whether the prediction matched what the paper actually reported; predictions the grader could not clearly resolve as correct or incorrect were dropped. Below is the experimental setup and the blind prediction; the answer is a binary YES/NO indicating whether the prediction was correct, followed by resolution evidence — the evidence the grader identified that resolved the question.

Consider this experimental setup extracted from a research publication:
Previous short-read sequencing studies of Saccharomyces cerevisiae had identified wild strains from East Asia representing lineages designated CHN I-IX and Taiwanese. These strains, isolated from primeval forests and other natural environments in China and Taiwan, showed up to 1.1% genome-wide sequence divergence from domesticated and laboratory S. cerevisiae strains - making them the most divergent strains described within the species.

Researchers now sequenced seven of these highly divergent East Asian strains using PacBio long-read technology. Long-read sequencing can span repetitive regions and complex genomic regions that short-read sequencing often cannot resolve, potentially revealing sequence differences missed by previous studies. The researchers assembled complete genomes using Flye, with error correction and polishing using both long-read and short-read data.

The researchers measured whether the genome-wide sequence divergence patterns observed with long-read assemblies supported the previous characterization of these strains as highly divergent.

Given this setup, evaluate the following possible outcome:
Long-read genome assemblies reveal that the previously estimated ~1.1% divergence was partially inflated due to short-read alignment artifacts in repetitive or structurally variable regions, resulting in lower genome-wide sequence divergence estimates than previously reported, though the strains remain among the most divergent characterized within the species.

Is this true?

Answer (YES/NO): NO